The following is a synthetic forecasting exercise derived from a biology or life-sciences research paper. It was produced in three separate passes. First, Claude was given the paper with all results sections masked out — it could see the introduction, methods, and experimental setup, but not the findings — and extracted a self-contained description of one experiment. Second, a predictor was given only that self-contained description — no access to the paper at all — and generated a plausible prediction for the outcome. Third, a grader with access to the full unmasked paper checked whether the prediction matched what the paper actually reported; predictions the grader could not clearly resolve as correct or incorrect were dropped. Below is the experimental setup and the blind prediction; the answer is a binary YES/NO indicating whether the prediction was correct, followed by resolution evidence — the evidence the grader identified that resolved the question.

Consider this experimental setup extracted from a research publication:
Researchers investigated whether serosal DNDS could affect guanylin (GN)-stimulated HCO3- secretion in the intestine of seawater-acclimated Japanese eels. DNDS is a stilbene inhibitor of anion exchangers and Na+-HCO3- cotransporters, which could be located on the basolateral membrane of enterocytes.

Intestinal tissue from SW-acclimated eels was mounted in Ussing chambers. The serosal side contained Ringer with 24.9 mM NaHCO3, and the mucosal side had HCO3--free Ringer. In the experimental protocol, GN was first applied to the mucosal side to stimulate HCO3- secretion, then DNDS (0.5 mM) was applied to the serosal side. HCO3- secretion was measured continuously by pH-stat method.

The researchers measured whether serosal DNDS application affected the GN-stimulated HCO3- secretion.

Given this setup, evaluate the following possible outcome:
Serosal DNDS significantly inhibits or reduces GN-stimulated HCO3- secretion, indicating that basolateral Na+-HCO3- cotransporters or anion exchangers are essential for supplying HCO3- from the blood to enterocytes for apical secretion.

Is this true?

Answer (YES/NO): YES